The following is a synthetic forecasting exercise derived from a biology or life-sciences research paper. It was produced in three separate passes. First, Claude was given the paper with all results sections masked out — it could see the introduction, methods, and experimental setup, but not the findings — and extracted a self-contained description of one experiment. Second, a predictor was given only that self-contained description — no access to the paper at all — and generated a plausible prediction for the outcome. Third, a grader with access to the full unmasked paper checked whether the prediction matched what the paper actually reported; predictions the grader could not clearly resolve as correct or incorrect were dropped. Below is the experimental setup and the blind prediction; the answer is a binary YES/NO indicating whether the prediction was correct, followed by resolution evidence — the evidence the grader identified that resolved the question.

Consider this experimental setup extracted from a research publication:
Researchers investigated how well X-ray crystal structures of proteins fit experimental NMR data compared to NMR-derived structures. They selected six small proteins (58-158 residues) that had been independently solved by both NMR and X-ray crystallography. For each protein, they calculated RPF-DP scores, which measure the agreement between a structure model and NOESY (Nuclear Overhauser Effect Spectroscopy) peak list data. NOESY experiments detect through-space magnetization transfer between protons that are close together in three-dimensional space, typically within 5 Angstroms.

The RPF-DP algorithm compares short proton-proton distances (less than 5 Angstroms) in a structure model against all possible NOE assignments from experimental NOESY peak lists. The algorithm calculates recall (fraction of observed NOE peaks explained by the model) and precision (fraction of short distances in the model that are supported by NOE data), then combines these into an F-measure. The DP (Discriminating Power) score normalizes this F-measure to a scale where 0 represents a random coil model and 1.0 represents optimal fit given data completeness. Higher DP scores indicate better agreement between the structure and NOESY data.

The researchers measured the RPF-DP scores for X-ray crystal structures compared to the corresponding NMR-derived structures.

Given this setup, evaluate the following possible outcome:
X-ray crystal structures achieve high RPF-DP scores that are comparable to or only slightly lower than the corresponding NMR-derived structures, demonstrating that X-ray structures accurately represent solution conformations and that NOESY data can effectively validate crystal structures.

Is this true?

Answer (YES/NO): YES